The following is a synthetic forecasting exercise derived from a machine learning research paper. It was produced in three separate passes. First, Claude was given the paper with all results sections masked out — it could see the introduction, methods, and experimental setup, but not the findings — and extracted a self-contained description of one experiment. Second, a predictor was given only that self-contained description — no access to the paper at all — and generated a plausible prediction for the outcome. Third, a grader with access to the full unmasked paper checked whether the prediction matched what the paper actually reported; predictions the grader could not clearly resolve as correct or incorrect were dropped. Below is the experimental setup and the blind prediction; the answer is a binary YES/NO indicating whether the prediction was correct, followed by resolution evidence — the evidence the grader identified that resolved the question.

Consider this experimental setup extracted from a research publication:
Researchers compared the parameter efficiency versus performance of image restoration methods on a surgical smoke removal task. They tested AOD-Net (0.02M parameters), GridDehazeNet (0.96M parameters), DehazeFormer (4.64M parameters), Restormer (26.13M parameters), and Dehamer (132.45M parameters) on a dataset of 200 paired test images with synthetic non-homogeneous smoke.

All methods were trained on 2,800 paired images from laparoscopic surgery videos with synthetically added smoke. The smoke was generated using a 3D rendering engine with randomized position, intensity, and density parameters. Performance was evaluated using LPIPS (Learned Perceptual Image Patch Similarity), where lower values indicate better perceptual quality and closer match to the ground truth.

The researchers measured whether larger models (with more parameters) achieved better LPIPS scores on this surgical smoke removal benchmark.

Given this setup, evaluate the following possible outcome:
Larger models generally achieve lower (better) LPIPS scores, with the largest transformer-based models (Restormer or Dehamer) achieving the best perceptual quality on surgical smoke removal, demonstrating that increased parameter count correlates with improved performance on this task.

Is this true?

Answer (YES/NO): NO